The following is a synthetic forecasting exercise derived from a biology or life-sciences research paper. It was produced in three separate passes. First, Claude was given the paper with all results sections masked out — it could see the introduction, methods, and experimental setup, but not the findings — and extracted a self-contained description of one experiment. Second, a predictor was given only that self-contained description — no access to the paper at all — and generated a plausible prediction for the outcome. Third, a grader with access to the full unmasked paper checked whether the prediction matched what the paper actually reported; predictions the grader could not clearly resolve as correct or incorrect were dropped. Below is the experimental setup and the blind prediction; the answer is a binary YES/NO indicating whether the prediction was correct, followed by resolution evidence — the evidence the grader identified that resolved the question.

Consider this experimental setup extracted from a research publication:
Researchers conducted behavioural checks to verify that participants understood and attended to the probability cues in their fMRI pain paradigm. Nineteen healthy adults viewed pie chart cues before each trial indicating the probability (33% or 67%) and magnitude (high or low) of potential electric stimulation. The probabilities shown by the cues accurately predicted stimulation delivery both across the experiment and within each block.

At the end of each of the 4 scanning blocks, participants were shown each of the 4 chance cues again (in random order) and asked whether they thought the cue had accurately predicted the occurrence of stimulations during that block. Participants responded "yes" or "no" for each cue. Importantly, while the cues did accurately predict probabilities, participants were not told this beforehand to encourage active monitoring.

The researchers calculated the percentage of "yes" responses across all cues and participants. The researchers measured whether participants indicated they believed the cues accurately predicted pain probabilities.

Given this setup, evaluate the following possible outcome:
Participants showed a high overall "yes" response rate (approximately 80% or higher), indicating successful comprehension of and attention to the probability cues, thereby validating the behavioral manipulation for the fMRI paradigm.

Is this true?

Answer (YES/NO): NO